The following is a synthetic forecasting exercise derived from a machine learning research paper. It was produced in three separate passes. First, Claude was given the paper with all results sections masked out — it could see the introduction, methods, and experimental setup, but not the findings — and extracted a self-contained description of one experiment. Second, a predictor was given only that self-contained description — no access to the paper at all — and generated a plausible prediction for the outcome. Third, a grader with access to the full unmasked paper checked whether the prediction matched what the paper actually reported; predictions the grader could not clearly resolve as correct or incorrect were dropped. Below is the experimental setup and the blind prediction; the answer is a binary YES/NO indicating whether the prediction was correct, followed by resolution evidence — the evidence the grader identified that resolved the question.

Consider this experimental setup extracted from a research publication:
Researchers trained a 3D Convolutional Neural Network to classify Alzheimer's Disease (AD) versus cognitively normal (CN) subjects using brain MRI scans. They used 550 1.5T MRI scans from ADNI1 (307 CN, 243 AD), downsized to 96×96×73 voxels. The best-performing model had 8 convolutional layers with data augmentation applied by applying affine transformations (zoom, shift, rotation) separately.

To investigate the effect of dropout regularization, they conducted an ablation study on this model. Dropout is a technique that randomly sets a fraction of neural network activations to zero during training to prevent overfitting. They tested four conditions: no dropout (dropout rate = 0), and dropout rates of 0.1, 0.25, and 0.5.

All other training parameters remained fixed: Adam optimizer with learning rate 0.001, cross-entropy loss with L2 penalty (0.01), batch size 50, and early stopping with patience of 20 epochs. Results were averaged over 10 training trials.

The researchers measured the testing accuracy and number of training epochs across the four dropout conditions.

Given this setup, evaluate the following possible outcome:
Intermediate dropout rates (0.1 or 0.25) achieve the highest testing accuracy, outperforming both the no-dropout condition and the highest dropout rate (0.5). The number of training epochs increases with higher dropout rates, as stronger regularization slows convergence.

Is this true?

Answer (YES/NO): NO